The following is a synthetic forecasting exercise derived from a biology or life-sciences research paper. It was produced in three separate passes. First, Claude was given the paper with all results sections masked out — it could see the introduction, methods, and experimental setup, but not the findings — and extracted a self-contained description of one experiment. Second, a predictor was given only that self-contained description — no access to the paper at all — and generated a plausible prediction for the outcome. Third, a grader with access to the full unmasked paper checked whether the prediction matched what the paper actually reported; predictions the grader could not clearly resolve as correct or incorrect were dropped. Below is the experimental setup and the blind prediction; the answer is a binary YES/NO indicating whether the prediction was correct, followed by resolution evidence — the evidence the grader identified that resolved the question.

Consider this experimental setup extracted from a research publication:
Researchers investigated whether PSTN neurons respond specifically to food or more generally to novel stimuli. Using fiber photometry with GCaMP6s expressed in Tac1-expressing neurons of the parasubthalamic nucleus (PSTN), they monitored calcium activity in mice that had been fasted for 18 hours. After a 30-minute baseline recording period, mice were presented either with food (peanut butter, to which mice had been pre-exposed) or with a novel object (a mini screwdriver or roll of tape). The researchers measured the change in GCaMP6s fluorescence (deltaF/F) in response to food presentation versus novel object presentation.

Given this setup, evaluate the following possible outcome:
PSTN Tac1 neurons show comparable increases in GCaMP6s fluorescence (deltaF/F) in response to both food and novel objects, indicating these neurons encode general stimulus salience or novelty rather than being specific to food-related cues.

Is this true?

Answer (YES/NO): NO